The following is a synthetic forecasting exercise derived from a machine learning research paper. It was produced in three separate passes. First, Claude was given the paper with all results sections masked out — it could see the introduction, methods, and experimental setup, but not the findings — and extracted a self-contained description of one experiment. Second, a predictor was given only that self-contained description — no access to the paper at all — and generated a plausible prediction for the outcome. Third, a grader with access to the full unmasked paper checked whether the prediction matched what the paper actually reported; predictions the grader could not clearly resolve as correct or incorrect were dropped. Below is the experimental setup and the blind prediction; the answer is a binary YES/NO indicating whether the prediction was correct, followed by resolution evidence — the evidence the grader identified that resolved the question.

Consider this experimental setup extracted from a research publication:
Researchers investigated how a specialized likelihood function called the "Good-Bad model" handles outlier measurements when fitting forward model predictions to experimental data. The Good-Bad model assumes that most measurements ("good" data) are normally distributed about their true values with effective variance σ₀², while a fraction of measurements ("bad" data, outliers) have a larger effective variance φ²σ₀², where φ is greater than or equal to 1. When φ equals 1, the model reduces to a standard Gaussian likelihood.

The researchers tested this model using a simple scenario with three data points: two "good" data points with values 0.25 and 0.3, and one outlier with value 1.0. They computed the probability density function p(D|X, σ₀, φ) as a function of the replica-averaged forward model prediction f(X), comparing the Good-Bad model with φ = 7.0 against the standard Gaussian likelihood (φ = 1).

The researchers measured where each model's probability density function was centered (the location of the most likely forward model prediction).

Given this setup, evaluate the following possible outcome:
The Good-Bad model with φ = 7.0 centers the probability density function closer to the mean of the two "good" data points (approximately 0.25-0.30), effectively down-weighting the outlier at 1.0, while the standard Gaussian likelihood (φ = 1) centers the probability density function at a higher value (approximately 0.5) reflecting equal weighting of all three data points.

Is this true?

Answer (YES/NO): YES